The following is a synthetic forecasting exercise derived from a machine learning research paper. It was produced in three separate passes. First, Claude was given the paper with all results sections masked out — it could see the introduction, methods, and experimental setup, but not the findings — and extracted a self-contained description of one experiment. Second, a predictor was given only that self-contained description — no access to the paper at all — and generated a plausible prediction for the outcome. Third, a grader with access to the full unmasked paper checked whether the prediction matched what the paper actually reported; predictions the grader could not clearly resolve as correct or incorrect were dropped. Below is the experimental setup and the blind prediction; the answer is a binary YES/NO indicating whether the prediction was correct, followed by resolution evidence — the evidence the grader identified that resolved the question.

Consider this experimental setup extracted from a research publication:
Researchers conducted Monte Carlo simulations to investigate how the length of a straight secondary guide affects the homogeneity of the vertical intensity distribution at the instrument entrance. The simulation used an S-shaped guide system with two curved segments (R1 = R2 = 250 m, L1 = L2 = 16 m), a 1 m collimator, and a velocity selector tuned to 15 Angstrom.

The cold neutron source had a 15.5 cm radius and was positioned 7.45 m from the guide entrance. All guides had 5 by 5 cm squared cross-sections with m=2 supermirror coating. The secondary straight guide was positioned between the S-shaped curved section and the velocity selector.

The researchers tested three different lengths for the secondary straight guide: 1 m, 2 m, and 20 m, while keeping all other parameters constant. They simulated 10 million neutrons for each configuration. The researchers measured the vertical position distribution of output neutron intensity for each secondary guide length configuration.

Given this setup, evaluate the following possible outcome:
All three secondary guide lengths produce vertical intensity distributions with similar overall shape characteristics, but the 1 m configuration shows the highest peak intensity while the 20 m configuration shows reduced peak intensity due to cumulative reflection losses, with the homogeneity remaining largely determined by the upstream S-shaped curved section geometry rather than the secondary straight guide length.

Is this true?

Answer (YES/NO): NO